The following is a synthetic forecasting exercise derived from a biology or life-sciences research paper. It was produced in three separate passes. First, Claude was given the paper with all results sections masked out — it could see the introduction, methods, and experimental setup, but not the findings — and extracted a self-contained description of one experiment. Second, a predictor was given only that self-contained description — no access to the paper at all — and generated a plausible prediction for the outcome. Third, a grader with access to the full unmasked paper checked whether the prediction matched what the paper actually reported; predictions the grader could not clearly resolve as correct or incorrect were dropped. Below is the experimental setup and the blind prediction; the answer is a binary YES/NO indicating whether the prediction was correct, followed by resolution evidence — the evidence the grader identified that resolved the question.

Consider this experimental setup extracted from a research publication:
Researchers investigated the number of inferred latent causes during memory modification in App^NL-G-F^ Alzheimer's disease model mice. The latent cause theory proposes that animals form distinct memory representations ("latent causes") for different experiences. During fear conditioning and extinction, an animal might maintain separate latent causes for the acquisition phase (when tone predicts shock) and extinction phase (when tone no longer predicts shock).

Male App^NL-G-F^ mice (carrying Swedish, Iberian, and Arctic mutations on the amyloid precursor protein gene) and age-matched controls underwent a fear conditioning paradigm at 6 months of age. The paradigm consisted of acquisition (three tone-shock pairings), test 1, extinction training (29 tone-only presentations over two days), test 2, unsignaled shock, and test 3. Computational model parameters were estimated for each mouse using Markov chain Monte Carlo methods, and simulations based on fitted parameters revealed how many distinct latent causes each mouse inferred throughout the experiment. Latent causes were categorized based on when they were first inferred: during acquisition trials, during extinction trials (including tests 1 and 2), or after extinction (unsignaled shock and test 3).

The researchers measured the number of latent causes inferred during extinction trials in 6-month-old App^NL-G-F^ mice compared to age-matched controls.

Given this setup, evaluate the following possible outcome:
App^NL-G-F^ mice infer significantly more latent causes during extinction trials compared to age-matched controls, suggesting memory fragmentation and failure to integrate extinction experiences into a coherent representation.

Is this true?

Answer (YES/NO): NO